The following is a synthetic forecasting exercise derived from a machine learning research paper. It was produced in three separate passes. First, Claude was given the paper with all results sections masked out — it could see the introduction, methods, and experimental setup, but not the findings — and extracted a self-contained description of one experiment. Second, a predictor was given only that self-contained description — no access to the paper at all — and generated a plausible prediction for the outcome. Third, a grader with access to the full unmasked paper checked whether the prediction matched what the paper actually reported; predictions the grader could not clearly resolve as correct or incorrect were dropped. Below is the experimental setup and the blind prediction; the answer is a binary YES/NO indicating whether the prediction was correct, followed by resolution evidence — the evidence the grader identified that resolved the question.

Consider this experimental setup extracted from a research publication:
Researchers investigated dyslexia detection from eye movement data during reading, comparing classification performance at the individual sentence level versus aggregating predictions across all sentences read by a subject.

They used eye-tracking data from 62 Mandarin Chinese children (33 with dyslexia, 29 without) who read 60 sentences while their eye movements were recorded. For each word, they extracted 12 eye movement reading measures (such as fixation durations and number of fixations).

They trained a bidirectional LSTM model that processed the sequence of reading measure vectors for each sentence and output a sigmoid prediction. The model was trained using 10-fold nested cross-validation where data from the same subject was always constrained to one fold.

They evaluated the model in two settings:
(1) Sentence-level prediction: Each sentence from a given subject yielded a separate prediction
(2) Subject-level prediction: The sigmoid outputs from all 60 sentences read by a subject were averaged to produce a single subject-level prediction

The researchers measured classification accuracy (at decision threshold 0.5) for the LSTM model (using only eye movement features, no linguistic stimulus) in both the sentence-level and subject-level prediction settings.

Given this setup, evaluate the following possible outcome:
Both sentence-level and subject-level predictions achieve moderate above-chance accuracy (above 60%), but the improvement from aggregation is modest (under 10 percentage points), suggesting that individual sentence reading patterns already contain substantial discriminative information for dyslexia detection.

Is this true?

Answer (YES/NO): NO